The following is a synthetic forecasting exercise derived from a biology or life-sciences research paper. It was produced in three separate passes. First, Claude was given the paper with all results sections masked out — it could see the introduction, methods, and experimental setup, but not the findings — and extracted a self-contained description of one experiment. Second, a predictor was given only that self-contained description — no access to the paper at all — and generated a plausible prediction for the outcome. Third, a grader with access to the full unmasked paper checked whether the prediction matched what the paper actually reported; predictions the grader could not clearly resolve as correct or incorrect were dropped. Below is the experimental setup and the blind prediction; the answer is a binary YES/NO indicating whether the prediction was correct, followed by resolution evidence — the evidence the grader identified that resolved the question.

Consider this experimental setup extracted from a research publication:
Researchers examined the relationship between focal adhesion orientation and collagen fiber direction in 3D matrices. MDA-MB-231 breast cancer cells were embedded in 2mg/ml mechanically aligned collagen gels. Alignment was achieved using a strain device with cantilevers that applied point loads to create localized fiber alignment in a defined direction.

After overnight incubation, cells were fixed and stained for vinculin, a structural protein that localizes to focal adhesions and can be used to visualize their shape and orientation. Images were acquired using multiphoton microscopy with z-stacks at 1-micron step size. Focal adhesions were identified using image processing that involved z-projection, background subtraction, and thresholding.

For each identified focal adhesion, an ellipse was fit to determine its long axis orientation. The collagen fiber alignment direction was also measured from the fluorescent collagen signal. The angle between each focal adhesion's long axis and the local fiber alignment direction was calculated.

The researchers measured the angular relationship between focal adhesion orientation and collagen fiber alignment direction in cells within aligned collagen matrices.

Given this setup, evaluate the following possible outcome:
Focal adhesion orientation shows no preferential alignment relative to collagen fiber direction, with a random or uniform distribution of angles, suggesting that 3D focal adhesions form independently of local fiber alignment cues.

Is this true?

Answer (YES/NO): NO